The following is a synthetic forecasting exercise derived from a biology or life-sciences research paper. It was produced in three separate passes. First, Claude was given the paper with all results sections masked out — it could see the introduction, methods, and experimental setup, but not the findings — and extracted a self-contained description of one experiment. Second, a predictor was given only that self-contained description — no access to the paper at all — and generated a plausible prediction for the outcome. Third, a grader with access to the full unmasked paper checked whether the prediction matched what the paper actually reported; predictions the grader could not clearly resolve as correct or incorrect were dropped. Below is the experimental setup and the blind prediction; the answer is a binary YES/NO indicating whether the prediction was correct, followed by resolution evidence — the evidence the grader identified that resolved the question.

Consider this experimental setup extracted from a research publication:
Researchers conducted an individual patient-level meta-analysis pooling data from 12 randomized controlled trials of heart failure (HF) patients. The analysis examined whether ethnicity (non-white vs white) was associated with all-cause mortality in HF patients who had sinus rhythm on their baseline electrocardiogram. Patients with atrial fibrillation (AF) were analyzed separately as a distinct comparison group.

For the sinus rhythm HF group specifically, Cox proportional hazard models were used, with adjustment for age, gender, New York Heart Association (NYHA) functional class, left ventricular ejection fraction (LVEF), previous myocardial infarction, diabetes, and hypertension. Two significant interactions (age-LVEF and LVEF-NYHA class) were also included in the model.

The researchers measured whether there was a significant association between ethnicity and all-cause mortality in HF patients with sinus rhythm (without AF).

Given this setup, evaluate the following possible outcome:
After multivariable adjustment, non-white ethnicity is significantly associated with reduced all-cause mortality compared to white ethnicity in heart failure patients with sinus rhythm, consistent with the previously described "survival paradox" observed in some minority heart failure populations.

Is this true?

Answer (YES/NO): NO